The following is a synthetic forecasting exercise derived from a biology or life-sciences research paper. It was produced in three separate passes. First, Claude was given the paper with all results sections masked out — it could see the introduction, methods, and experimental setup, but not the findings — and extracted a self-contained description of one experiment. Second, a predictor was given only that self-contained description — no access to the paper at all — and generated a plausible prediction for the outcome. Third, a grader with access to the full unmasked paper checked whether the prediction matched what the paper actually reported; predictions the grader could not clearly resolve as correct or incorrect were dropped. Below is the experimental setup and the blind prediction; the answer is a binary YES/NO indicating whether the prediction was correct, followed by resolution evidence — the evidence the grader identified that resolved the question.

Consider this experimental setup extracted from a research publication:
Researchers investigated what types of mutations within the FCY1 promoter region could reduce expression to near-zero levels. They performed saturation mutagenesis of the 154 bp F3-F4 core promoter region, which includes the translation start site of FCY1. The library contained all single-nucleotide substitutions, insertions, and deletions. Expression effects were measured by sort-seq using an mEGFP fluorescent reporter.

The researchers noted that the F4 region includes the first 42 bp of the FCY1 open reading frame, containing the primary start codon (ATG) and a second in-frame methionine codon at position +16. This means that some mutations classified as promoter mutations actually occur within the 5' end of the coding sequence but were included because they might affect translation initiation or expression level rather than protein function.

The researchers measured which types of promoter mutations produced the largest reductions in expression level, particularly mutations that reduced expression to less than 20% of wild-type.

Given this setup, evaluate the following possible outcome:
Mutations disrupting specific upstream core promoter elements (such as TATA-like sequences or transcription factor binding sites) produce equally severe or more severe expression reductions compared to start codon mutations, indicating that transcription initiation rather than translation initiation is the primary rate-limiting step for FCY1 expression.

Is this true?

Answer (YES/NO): NO